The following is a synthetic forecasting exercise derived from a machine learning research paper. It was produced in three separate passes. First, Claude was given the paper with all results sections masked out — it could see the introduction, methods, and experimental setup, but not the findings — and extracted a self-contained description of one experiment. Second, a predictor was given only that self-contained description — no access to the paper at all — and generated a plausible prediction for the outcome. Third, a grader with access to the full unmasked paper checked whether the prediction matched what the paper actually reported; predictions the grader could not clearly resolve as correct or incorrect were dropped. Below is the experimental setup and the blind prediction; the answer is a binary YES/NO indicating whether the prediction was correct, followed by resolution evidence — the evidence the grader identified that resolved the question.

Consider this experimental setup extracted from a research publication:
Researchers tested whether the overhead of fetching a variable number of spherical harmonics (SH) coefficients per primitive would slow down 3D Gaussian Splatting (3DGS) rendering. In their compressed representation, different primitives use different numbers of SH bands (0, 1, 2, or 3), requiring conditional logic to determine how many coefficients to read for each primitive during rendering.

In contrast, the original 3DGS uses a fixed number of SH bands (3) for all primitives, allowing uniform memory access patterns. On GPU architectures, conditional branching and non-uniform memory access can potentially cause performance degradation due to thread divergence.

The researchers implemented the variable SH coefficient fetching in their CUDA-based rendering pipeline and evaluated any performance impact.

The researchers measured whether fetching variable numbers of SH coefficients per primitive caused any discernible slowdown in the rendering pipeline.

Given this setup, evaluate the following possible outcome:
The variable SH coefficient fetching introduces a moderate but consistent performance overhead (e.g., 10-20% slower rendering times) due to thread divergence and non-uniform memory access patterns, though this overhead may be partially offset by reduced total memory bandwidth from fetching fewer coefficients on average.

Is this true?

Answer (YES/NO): NO